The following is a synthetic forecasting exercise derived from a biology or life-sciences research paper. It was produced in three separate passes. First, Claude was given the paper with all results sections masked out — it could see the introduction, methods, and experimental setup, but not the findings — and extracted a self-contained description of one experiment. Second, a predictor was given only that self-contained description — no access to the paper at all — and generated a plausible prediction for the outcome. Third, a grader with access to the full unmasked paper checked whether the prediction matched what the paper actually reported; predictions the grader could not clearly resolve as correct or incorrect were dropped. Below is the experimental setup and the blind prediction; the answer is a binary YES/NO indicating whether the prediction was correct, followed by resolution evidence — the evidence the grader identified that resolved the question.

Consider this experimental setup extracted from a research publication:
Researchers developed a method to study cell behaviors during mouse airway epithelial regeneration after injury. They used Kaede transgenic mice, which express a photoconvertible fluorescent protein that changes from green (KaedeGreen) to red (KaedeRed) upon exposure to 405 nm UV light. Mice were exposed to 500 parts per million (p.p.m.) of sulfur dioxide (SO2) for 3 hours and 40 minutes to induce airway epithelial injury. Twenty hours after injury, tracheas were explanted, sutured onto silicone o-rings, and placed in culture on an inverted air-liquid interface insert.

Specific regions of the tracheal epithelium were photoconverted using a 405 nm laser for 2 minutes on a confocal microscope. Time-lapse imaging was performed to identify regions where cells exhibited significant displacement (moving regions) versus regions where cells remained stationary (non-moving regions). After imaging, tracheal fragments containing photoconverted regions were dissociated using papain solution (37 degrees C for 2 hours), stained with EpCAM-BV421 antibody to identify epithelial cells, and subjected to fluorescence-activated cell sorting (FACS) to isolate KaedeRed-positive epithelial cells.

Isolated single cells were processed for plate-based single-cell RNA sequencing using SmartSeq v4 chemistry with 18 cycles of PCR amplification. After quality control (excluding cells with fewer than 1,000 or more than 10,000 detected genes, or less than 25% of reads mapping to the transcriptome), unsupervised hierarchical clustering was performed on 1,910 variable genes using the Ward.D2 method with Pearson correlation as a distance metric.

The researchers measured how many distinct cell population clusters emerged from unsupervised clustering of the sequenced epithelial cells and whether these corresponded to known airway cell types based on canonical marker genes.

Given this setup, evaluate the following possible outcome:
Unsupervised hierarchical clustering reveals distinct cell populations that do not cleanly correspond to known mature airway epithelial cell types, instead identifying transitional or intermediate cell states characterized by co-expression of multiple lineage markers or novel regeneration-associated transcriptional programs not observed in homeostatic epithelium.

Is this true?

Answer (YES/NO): NO